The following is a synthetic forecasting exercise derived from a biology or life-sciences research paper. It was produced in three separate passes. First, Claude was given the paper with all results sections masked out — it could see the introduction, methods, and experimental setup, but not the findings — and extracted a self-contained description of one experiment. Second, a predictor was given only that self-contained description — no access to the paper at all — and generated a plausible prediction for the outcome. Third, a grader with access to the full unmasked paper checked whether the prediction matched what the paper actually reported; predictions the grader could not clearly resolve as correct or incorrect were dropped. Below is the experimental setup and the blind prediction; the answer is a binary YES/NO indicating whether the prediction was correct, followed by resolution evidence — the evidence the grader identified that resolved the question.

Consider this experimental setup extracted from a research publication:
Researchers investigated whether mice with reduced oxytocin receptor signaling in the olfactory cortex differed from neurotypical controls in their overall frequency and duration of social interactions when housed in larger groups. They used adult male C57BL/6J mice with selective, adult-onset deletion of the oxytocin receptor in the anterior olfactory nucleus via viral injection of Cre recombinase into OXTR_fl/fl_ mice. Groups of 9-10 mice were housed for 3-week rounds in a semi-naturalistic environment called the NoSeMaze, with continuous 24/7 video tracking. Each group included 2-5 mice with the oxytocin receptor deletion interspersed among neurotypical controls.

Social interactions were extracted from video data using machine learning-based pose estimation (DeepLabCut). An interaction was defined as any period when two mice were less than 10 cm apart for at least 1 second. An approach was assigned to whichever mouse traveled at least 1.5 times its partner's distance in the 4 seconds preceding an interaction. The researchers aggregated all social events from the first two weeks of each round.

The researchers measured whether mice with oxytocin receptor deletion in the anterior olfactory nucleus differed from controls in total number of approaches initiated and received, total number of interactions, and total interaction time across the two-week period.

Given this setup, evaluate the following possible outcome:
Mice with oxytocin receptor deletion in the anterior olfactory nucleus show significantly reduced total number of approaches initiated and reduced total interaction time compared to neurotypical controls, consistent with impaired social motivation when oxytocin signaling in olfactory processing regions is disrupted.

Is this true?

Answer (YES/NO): NO